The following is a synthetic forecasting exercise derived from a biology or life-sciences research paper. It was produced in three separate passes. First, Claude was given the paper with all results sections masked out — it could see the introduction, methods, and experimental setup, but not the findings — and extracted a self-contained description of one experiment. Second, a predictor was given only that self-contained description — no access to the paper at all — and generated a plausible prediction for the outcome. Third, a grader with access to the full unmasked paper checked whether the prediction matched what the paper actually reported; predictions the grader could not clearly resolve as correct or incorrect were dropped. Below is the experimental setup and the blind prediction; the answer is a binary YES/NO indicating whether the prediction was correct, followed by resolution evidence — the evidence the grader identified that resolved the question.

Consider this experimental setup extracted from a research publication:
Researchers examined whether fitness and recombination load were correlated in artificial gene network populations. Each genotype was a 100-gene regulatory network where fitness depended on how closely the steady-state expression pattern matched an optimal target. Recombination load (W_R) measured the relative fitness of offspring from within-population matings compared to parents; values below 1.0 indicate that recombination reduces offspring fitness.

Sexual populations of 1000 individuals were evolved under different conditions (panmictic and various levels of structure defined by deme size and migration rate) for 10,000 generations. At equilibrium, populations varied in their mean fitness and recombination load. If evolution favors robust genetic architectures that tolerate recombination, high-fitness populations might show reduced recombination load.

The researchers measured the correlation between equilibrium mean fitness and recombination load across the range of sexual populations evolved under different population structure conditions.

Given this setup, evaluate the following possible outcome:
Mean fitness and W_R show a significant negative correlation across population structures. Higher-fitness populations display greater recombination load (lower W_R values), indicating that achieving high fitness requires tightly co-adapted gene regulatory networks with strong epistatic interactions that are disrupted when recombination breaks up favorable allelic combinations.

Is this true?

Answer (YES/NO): NO